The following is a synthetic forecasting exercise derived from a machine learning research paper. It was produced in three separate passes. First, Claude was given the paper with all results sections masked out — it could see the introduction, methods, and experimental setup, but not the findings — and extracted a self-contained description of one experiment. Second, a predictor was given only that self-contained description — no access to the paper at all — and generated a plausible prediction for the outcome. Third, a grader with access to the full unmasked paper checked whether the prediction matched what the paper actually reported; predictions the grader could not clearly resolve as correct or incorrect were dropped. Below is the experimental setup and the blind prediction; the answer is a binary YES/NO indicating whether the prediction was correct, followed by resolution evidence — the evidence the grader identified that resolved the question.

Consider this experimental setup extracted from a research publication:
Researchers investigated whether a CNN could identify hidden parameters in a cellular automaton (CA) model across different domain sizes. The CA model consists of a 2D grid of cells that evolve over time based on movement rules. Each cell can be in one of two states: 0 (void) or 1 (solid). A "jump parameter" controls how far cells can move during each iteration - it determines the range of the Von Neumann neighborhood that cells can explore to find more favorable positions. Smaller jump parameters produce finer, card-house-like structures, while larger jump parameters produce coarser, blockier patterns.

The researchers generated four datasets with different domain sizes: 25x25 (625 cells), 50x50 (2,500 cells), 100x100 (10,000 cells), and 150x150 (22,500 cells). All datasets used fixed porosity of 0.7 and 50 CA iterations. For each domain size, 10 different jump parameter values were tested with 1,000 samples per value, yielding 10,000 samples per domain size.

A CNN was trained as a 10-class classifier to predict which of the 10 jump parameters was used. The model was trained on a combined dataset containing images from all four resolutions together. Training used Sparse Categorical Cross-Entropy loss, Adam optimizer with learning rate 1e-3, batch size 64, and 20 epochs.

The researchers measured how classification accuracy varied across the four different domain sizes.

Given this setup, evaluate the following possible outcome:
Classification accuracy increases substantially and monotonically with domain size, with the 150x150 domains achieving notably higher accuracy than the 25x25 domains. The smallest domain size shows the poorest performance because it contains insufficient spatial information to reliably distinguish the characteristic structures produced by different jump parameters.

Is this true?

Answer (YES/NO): YES